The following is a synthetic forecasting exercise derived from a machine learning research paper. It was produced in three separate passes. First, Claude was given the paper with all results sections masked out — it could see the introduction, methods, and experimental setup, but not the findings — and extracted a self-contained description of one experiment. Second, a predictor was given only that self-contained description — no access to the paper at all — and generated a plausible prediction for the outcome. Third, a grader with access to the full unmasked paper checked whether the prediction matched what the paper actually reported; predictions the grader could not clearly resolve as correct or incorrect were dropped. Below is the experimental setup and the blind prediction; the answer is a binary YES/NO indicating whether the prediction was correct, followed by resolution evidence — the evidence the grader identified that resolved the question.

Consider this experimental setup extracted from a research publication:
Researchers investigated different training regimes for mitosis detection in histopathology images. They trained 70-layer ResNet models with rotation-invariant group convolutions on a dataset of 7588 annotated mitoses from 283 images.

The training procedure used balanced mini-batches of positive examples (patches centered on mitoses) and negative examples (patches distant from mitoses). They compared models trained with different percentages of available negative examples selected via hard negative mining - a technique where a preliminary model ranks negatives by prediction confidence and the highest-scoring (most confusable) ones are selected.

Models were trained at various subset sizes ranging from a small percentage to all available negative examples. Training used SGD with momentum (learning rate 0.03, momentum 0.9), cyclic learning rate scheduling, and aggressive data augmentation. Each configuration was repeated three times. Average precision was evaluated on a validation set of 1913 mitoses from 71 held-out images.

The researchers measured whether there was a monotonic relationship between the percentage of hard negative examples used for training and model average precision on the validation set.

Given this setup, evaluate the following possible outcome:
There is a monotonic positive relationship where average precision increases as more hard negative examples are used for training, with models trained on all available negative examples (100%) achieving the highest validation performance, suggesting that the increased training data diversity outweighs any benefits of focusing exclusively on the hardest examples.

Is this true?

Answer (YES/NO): NO